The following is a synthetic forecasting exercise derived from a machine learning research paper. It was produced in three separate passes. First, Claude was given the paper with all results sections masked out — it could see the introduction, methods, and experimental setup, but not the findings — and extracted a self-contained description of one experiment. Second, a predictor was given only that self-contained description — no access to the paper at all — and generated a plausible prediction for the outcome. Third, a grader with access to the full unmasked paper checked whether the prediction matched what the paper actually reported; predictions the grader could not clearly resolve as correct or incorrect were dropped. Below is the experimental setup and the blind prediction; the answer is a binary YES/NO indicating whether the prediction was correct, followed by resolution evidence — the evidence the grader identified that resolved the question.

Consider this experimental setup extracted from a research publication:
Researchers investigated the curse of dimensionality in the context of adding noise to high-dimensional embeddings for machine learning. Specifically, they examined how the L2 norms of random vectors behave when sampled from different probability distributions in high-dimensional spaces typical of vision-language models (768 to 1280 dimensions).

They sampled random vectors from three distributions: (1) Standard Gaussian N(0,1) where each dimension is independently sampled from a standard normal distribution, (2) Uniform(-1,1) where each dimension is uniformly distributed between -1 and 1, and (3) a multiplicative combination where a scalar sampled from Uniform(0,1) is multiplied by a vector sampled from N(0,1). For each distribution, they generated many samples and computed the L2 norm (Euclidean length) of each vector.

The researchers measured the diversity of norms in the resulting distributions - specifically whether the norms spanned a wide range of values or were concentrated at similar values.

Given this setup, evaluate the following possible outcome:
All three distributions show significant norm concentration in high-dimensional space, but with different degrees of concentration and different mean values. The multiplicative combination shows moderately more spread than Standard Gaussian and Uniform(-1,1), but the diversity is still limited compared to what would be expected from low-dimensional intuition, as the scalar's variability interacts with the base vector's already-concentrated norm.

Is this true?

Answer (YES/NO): NO